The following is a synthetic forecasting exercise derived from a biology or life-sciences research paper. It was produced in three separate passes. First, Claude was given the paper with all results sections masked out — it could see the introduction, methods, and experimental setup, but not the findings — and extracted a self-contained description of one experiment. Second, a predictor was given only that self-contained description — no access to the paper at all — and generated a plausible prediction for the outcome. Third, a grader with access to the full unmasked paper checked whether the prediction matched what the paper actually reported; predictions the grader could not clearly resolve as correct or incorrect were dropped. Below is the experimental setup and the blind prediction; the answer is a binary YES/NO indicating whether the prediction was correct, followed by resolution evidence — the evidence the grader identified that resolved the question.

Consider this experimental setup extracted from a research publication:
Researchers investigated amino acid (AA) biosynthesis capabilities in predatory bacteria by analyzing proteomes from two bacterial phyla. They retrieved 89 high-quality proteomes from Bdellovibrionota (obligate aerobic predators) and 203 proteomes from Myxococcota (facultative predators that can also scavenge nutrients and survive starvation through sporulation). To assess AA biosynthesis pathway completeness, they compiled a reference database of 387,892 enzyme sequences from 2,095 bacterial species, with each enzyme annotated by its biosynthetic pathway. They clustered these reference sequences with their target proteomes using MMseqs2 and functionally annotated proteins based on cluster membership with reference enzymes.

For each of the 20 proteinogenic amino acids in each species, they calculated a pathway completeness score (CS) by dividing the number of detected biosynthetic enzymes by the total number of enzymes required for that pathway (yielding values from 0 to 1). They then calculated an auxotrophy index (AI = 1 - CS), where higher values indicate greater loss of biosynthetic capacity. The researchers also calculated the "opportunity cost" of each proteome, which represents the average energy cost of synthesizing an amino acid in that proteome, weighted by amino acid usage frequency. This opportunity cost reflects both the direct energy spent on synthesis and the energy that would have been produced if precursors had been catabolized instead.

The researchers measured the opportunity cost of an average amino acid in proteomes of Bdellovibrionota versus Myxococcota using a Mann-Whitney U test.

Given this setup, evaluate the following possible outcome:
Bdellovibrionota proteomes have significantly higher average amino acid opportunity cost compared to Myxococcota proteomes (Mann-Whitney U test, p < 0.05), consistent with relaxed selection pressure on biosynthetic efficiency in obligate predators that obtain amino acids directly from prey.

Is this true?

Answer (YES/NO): YES